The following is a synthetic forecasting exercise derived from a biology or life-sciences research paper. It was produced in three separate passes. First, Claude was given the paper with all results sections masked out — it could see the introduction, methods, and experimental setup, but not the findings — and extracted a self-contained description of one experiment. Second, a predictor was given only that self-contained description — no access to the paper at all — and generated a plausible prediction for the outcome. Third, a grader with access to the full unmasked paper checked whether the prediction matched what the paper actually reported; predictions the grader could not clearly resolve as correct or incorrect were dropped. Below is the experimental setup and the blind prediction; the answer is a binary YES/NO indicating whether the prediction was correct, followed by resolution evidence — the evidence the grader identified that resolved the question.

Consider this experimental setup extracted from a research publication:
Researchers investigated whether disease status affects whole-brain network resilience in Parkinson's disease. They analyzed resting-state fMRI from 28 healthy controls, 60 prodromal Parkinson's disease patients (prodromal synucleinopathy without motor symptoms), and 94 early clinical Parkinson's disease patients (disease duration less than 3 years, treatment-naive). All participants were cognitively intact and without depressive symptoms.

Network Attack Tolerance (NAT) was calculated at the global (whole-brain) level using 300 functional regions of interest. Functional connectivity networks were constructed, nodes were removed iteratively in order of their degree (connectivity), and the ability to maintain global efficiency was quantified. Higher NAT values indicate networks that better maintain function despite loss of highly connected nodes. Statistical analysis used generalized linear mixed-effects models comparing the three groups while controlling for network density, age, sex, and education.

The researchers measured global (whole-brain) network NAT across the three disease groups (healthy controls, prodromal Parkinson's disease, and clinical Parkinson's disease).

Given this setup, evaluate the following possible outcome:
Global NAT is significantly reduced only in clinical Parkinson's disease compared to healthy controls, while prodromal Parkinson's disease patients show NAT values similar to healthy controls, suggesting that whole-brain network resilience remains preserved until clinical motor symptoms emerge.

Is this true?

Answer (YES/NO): NO